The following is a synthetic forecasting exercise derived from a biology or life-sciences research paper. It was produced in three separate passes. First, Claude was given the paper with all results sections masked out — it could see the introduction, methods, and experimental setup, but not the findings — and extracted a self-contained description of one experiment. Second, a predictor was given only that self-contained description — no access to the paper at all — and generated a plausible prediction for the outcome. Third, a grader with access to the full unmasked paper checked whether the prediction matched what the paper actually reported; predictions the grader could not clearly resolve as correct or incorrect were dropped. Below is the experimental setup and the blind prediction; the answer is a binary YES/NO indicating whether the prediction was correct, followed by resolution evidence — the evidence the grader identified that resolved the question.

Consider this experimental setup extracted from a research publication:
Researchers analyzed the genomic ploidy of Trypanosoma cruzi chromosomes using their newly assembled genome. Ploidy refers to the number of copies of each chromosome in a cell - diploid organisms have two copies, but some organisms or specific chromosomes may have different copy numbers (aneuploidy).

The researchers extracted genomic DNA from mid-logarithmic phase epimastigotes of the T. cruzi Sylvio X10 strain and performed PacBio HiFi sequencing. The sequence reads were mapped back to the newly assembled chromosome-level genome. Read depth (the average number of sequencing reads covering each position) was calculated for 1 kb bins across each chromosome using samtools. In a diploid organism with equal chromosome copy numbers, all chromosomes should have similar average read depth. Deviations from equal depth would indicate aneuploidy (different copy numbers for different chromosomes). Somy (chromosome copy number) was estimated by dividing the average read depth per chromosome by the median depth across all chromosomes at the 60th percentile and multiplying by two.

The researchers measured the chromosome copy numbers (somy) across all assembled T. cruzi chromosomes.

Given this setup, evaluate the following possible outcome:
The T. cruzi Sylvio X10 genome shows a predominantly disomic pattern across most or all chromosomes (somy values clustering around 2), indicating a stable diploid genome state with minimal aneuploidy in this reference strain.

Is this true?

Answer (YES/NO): YES